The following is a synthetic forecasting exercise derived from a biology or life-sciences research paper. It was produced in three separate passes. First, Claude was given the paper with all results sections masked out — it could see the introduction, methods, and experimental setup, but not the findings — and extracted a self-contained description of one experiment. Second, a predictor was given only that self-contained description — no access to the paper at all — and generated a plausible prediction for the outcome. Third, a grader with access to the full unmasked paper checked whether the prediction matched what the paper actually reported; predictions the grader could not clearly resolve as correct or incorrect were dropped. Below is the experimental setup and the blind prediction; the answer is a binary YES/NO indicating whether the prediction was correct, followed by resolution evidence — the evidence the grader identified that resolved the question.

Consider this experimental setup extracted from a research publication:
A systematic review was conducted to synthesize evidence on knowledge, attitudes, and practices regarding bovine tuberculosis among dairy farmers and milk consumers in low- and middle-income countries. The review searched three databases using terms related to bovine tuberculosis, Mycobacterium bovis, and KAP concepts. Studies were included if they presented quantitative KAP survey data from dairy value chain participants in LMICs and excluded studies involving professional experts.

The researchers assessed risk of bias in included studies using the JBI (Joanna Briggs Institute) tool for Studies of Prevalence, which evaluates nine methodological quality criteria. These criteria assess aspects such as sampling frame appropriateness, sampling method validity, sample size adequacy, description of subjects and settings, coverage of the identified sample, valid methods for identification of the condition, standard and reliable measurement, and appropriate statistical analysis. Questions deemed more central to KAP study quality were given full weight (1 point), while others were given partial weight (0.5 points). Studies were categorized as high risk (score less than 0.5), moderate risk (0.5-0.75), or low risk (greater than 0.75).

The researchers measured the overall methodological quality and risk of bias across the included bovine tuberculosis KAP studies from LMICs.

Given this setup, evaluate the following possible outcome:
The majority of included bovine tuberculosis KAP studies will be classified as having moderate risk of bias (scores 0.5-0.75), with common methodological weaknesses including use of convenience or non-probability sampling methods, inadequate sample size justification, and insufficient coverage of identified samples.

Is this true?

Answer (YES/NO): NO